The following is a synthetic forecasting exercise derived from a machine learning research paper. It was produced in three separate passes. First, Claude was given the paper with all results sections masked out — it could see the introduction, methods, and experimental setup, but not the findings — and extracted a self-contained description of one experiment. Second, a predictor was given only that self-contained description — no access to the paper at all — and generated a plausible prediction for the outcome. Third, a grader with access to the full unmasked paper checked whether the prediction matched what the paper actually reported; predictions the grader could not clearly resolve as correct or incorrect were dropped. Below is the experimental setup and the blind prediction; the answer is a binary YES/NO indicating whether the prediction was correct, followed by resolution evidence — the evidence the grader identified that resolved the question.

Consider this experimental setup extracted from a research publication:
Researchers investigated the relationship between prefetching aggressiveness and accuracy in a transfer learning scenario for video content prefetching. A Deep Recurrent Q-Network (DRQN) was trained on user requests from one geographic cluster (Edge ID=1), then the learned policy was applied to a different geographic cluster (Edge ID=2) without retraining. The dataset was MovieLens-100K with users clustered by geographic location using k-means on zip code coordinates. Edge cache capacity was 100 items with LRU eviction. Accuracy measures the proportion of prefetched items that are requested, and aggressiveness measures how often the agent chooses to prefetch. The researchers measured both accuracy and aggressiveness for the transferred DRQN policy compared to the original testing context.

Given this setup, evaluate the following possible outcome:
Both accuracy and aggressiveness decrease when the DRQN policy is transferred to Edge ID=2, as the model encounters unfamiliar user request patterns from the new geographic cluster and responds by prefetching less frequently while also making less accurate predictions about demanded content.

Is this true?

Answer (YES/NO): YES